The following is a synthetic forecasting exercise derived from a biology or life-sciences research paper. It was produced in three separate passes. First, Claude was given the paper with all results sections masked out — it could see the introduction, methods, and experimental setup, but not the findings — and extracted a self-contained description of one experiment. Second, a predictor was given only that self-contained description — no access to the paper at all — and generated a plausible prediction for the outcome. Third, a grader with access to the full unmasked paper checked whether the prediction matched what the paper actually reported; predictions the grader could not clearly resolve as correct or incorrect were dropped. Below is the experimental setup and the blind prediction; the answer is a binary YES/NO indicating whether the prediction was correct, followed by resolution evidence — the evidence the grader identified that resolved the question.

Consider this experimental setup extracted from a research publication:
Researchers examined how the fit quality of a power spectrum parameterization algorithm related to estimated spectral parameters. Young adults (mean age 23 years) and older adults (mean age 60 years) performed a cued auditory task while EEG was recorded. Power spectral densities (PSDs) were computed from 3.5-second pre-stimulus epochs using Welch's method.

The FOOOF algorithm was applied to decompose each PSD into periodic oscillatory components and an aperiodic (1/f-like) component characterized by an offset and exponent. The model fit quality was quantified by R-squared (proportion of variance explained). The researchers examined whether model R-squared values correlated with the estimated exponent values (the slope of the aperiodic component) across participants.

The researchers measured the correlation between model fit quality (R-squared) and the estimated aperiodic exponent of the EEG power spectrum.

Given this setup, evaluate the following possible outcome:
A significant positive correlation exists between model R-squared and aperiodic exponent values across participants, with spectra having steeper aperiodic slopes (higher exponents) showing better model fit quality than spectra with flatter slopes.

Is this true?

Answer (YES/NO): YES